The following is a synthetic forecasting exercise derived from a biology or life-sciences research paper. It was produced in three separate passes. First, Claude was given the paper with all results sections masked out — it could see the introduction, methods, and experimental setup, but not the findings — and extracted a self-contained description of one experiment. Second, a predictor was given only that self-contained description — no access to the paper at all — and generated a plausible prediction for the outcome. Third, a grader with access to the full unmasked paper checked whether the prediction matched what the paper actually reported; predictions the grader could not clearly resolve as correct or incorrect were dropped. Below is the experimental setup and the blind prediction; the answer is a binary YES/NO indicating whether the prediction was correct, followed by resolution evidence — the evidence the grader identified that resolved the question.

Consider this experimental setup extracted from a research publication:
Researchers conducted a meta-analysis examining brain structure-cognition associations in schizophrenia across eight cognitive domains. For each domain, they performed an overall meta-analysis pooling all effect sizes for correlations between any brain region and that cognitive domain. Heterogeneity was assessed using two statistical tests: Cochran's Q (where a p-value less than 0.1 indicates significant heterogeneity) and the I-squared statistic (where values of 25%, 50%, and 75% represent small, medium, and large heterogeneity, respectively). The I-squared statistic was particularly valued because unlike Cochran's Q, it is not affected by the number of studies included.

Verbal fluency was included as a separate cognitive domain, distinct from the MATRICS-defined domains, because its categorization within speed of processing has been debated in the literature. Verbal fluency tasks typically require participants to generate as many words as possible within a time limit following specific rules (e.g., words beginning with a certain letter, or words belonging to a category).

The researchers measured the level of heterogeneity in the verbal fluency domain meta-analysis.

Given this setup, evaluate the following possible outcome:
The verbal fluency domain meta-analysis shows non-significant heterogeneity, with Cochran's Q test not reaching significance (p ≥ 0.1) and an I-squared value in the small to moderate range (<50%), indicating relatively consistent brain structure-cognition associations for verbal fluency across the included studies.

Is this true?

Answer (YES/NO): NO